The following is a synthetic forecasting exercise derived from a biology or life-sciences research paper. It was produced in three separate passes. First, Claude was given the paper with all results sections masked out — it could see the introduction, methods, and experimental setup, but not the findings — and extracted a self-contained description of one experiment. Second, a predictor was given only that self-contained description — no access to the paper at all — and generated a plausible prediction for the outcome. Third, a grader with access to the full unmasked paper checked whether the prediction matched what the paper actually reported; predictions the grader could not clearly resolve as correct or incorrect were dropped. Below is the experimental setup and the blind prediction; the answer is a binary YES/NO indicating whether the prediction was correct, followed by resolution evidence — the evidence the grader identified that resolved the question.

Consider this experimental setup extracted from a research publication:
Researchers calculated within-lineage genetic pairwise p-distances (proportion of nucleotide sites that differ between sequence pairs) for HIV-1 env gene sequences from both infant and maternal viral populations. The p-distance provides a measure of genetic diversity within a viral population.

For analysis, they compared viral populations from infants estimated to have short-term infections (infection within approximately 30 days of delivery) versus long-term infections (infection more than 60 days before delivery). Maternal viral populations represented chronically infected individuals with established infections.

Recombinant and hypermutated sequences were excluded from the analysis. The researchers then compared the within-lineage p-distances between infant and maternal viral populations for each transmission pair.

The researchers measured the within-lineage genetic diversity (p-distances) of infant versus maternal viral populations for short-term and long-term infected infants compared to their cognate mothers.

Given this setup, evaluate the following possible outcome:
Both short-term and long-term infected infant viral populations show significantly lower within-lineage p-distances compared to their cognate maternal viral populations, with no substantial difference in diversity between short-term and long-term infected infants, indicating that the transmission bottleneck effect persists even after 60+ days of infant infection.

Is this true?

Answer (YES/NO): NO